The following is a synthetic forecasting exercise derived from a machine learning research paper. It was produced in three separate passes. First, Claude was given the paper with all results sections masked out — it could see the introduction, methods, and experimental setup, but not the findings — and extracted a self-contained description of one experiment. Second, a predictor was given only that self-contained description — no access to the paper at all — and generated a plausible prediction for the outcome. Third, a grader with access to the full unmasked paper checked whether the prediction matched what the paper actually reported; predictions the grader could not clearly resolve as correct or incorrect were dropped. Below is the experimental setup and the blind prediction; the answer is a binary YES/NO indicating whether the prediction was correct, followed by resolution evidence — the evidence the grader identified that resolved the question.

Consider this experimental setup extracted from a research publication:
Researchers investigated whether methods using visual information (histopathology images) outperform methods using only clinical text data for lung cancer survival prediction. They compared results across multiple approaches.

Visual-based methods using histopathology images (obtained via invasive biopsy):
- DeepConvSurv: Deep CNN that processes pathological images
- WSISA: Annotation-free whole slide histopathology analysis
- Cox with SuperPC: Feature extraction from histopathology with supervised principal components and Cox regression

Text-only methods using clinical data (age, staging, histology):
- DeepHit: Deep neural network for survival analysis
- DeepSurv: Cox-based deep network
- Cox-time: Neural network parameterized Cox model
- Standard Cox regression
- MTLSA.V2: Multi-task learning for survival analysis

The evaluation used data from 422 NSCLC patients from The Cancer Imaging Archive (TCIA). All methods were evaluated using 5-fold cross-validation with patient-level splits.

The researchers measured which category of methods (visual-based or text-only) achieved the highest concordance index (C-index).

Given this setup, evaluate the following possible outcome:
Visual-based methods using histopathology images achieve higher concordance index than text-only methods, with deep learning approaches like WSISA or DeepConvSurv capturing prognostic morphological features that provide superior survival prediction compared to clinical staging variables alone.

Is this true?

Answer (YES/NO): YES